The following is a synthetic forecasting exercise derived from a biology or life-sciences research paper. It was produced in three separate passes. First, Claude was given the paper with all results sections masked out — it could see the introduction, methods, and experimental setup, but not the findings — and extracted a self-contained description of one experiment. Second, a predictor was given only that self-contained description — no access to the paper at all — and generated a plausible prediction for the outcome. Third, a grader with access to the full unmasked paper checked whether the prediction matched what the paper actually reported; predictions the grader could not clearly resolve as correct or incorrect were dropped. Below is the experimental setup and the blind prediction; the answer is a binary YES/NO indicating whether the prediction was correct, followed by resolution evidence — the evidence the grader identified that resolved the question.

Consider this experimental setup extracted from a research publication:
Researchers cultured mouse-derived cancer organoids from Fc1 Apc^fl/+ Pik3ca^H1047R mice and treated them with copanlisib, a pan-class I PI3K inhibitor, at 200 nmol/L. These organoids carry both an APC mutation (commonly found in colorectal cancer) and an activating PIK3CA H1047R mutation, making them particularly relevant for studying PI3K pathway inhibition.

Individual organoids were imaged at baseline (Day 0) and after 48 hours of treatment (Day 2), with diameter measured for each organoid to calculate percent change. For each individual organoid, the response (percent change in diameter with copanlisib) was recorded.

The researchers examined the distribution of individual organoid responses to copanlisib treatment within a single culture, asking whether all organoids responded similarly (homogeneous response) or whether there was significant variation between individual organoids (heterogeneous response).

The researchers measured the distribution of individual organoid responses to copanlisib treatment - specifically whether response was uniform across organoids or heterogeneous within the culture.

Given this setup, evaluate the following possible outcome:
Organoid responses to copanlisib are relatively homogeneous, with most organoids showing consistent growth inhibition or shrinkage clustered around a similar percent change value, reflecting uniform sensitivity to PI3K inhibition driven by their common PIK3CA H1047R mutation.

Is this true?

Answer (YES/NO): NO